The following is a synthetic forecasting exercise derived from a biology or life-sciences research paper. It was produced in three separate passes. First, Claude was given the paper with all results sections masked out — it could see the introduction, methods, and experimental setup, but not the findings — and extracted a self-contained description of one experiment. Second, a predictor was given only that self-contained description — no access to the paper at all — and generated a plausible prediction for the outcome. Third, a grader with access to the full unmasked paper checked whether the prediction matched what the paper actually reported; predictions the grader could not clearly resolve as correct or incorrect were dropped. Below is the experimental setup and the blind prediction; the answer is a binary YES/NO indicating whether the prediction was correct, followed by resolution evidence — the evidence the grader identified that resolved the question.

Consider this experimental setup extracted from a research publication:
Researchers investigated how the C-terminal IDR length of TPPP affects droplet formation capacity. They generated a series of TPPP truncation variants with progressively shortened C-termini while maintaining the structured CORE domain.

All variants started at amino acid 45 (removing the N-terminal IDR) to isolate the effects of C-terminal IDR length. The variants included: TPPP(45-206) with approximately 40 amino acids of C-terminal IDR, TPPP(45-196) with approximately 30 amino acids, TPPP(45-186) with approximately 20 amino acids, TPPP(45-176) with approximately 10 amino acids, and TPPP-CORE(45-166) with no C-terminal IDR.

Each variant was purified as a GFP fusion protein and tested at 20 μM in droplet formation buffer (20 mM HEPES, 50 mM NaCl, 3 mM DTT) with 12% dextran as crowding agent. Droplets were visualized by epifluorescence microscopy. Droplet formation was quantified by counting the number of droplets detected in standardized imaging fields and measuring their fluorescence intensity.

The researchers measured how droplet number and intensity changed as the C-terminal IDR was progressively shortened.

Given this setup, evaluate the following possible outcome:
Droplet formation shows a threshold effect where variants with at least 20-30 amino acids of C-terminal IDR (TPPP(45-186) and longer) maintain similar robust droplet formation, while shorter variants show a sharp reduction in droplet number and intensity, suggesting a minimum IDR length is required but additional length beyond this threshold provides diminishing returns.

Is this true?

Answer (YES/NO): YES